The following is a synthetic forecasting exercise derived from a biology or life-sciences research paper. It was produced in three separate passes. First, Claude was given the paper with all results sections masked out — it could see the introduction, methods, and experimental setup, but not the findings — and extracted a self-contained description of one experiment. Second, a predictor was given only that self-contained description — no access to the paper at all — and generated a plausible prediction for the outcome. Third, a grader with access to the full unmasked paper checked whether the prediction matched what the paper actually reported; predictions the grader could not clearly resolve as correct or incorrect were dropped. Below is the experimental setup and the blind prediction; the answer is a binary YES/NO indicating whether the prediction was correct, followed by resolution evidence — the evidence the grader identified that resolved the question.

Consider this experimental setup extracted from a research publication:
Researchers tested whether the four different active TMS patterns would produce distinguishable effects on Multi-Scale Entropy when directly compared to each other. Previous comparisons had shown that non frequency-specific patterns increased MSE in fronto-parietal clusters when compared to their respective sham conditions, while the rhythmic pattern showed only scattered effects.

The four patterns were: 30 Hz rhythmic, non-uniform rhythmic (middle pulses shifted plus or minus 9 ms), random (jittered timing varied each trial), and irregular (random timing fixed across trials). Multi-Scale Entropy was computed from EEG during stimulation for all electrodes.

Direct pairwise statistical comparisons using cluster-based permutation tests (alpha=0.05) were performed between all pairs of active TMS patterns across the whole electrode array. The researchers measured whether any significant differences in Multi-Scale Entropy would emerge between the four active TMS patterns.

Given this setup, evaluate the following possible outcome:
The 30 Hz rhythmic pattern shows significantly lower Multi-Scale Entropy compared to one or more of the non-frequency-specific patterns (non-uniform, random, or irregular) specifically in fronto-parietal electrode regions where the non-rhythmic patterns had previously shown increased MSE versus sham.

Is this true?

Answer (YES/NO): NO